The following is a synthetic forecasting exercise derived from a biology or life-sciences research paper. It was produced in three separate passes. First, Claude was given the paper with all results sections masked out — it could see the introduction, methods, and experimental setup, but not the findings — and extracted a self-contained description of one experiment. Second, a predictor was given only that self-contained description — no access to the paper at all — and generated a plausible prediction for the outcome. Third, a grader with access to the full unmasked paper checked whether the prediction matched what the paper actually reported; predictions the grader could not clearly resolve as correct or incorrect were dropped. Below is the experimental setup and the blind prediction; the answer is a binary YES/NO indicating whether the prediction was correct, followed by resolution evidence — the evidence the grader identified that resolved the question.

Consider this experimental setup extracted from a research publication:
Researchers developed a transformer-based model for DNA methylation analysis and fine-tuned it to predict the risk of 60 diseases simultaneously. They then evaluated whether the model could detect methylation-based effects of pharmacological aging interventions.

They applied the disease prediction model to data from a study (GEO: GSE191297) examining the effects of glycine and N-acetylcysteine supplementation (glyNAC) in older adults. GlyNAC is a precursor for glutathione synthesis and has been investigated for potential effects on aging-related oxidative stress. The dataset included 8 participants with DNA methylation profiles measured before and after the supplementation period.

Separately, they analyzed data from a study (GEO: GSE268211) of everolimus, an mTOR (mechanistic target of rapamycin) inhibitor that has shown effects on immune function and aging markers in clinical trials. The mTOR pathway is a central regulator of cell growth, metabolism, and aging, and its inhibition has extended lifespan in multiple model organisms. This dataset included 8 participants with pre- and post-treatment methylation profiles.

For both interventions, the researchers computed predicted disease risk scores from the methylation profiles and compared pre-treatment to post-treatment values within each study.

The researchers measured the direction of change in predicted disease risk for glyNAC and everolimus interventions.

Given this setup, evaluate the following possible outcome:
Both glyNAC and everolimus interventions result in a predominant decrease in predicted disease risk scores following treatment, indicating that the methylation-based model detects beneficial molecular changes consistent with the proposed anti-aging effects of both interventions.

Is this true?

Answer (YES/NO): NO